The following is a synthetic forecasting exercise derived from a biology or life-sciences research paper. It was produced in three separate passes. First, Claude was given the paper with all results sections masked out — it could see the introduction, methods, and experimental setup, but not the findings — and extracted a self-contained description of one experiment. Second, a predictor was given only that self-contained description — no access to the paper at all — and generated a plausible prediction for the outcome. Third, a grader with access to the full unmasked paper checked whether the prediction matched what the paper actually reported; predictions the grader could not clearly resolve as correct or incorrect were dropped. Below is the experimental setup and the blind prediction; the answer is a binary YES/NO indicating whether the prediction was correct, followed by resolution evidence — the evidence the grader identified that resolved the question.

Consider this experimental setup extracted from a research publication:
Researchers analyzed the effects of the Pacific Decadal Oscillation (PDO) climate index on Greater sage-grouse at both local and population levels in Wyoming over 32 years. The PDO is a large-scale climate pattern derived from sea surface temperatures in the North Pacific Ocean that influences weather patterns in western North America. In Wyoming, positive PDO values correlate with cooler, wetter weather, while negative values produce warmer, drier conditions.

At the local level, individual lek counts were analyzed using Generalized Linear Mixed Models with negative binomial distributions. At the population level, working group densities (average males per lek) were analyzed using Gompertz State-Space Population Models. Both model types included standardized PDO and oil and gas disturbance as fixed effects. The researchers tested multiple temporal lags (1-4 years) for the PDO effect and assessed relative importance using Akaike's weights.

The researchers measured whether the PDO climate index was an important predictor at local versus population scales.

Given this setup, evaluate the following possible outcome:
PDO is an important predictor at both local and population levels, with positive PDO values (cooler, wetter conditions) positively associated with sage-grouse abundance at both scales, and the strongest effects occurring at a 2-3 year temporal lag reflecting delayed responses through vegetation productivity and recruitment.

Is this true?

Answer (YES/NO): NO